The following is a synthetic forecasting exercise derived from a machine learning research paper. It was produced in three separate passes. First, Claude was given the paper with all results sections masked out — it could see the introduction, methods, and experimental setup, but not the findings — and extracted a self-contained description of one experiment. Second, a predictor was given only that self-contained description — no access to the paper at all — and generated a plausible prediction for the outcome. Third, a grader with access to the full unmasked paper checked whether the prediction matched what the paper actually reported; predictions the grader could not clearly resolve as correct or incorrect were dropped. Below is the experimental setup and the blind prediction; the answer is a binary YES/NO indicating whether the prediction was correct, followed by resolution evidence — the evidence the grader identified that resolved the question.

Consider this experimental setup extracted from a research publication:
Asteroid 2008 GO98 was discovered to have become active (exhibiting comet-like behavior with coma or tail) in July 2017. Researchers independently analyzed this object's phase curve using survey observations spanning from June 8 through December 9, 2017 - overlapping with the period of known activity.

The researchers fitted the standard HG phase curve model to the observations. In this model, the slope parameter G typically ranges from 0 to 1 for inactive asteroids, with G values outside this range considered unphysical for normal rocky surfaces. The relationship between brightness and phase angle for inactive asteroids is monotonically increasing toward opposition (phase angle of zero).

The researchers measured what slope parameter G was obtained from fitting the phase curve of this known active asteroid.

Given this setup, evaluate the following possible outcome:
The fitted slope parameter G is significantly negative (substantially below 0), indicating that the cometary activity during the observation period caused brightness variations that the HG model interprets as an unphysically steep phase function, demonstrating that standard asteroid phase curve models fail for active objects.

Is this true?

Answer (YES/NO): NO